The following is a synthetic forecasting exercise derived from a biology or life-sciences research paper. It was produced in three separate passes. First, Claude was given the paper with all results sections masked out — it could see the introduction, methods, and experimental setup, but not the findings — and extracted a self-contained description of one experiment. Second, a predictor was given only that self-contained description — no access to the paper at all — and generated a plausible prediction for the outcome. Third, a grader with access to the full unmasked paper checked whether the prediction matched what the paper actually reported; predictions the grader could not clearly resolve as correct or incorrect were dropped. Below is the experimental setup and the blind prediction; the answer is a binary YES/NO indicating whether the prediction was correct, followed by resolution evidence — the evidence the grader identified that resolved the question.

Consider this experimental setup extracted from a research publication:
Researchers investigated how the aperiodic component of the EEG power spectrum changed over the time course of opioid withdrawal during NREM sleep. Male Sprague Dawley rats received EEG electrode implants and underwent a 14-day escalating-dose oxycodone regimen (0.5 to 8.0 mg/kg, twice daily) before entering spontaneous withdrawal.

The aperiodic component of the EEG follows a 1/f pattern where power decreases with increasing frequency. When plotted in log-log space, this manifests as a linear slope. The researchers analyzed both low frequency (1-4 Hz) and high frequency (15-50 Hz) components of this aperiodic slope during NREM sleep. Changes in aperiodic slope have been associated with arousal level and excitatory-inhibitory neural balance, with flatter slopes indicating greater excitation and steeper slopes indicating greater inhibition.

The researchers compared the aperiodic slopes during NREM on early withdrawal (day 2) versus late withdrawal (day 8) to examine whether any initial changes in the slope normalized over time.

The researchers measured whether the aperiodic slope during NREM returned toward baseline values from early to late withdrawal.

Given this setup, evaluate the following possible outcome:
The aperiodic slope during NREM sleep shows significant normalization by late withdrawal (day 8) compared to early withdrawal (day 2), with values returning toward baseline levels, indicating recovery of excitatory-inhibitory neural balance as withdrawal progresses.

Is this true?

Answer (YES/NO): YES